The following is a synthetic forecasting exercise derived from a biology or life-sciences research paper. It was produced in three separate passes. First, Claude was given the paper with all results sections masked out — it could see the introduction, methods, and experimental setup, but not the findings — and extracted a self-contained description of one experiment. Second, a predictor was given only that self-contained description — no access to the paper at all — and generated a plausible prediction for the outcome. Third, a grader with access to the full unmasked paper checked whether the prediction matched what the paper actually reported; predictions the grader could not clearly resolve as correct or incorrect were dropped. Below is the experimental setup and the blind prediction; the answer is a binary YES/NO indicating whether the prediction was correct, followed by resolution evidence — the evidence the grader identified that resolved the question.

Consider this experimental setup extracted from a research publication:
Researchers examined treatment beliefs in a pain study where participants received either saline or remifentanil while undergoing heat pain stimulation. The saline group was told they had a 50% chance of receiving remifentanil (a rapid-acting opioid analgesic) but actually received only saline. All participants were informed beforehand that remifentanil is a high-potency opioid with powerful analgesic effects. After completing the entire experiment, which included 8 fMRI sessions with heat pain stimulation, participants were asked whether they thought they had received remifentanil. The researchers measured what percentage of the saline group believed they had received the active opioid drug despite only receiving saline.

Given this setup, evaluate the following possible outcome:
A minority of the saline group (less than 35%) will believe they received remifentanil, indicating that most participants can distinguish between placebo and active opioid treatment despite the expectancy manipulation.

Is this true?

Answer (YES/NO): NO